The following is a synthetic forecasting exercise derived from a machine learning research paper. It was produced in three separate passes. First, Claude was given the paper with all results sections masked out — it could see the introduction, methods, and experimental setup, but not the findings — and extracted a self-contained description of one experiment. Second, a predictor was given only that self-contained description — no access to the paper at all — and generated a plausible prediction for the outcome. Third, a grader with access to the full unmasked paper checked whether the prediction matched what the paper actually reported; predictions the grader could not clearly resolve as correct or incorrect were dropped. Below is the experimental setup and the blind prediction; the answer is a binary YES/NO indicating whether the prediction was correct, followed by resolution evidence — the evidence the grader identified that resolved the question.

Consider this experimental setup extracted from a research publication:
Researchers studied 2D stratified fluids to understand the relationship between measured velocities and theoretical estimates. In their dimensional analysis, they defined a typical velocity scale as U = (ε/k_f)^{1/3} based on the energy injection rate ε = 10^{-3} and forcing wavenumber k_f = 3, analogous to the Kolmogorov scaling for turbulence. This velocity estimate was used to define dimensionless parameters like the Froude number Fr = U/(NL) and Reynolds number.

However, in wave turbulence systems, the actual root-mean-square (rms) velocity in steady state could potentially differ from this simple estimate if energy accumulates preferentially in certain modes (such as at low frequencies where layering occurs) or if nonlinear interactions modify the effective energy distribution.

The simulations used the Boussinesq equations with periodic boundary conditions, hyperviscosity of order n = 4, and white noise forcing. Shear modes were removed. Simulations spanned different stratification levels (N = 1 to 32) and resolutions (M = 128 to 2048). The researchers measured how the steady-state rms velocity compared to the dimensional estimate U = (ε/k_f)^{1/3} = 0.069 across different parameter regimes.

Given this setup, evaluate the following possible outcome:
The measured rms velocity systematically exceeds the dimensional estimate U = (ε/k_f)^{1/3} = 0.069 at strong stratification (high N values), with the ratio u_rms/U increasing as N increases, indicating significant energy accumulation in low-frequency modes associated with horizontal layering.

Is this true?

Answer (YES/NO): YES